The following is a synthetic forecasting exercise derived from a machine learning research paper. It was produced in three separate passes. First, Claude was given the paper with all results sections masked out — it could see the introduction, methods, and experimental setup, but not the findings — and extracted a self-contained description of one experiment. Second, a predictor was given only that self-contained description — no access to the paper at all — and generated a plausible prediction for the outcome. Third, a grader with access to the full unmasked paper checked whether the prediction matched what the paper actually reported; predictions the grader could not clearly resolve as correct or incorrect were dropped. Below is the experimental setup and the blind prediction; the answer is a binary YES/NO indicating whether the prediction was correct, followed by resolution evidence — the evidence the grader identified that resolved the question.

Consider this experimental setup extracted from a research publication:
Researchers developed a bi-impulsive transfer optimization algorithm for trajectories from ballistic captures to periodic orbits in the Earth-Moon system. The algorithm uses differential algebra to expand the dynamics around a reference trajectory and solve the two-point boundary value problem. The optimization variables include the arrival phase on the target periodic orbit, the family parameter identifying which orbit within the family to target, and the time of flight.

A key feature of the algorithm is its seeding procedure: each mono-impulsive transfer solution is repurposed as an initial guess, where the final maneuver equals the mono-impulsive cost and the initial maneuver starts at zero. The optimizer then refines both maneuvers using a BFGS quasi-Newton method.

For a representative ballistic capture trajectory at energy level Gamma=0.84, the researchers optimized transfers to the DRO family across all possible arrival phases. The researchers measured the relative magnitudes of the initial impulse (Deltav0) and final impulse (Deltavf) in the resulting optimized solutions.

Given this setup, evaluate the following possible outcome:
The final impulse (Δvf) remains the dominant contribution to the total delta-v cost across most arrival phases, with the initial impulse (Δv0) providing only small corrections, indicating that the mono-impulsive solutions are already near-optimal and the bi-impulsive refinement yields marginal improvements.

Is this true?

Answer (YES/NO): NO